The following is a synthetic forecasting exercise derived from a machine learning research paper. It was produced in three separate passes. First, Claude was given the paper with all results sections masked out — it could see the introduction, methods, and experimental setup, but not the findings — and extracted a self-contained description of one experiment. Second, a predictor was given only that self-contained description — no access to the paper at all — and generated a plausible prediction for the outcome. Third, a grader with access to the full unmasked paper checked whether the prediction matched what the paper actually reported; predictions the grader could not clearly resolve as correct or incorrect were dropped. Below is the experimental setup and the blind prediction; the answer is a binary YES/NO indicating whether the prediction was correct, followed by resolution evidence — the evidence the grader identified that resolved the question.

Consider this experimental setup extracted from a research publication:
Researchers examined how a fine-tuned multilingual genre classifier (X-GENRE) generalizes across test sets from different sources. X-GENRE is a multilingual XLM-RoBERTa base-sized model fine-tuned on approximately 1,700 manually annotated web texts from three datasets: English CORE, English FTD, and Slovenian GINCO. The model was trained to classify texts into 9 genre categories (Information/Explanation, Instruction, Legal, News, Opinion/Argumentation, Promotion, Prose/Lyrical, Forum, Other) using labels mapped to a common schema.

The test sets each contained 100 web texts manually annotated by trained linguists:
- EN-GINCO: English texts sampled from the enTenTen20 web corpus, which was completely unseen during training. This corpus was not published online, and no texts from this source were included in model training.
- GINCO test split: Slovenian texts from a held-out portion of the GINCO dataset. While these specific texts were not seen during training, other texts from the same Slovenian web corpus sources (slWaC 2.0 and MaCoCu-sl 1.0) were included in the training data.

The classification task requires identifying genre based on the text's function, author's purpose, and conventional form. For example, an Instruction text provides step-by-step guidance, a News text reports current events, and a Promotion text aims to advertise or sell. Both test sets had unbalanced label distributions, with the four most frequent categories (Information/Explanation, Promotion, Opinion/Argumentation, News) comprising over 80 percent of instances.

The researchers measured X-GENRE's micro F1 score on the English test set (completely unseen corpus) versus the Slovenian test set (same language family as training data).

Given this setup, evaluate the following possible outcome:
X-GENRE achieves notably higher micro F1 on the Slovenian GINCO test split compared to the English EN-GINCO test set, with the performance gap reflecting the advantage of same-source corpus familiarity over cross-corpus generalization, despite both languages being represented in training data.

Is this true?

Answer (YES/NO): YES